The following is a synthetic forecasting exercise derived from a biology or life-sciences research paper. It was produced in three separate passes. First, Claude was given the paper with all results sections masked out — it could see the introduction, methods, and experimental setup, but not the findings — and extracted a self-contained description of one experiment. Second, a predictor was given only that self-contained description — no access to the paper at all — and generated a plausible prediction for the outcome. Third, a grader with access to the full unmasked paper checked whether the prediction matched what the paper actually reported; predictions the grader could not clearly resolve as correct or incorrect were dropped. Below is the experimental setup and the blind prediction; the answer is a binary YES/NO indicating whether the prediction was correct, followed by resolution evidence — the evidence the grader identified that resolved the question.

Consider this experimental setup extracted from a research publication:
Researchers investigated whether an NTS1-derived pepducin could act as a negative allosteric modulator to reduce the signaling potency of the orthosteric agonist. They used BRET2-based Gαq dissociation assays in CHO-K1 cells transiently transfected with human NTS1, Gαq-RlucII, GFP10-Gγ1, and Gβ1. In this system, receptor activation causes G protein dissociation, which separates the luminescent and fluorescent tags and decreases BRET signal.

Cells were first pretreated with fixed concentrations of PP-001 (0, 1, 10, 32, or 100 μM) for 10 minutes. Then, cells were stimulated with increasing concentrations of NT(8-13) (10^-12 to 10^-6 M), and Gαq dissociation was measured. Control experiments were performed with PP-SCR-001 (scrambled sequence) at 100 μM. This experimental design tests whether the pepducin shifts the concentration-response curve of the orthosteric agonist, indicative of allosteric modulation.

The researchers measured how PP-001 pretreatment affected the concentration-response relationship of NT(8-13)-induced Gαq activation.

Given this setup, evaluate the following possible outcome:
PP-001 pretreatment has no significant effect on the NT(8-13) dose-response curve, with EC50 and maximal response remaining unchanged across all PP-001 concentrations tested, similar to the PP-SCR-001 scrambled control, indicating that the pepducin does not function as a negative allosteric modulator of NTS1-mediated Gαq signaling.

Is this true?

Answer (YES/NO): NO